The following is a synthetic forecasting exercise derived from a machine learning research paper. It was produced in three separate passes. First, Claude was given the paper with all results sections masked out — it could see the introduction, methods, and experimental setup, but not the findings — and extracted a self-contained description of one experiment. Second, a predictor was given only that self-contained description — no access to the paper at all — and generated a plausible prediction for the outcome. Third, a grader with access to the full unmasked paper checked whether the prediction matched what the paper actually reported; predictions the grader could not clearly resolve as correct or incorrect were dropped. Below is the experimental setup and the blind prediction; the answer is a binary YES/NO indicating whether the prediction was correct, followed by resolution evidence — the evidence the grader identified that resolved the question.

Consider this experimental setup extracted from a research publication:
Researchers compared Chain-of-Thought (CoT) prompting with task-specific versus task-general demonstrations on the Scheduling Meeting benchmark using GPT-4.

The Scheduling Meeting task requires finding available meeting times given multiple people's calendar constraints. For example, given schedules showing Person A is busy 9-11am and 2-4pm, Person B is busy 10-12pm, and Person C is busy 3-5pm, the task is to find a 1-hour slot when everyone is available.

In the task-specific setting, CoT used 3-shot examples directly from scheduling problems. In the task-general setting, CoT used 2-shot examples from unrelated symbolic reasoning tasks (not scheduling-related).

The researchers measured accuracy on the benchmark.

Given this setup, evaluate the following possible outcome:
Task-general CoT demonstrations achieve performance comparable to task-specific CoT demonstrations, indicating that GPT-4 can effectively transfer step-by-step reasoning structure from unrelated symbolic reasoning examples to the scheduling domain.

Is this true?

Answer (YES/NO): NO